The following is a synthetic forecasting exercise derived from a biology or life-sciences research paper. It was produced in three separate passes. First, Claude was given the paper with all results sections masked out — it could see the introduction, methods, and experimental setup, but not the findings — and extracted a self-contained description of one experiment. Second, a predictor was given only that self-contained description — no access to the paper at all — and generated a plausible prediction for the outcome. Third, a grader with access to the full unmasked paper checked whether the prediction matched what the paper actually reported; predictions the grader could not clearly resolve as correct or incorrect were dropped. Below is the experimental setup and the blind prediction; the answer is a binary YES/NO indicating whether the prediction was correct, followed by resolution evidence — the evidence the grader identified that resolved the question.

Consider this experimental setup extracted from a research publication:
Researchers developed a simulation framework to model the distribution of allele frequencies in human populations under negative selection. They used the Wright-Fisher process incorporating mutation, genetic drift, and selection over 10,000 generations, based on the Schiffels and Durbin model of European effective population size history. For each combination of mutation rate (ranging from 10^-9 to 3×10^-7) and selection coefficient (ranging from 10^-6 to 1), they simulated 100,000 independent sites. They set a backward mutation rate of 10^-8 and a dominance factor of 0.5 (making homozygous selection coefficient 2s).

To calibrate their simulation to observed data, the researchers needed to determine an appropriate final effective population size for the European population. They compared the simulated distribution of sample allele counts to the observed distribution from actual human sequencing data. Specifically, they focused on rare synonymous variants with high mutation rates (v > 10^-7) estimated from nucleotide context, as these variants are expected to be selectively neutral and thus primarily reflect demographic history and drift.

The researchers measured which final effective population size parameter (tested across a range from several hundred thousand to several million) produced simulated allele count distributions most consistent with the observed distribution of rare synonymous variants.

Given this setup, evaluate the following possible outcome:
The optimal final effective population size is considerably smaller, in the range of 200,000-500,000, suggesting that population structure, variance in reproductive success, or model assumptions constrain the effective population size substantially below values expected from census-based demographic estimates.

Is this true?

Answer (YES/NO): NO